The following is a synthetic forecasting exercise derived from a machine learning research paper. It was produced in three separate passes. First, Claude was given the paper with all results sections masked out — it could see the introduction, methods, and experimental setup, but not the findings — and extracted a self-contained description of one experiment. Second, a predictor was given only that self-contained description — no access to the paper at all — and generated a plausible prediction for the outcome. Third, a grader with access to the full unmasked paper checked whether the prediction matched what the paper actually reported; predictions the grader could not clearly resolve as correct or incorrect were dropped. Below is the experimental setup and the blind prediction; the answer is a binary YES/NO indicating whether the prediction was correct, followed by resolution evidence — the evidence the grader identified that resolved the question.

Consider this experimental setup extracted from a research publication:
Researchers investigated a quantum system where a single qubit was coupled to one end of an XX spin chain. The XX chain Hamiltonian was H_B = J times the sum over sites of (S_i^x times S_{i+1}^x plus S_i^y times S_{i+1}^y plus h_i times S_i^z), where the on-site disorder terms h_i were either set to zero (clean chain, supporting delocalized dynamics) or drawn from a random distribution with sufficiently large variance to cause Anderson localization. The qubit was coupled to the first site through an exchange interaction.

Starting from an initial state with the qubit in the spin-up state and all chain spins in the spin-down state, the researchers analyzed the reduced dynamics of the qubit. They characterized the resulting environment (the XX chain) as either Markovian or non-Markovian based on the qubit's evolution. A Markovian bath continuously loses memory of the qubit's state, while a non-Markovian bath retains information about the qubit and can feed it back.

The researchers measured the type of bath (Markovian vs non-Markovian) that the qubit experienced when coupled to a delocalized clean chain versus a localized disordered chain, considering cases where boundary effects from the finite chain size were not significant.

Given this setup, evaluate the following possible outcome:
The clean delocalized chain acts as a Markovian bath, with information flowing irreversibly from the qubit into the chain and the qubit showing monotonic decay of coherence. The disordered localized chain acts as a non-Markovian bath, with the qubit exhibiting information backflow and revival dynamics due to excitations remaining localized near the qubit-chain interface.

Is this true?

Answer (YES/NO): YES